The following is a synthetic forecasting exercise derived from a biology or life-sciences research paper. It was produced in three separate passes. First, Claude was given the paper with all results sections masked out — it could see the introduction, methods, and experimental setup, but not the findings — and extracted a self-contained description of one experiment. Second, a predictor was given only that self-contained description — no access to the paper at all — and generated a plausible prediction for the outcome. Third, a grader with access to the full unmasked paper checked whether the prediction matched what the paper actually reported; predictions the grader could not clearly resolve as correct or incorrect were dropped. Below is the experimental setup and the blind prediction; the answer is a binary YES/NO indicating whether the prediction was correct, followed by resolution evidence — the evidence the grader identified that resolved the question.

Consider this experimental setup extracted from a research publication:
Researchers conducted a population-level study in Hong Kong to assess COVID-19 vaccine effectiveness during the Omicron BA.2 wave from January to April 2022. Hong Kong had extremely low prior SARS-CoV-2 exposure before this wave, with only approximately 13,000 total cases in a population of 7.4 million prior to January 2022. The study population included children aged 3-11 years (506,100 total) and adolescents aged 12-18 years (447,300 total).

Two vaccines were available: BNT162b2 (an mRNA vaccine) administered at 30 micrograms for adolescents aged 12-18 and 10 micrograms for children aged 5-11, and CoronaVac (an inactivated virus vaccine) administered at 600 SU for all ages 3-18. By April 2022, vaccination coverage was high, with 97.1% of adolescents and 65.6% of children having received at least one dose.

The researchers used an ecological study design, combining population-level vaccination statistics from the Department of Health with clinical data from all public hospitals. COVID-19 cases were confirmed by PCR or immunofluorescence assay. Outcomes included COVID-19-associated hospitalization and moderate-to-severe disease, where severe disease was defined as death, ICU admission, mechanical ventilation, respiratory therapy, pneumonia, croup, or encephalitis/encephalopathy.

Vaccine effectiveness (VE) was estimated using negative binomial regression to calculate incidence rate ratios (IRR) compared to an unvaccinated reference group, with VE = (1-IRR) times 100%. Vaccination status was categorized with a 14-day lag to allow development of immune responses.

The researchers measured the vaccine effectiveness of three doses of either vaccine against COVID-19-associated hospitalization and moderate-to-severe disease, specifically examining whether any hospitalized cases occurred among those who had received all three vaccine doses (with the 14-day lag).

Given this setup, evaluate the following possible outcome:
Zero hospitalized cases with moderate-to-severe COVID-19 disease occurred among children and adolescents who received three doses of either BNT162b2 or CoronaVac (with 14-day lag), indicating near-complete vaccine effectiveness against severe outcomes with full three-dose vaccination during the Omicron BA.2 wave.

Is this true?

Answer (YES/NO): YES